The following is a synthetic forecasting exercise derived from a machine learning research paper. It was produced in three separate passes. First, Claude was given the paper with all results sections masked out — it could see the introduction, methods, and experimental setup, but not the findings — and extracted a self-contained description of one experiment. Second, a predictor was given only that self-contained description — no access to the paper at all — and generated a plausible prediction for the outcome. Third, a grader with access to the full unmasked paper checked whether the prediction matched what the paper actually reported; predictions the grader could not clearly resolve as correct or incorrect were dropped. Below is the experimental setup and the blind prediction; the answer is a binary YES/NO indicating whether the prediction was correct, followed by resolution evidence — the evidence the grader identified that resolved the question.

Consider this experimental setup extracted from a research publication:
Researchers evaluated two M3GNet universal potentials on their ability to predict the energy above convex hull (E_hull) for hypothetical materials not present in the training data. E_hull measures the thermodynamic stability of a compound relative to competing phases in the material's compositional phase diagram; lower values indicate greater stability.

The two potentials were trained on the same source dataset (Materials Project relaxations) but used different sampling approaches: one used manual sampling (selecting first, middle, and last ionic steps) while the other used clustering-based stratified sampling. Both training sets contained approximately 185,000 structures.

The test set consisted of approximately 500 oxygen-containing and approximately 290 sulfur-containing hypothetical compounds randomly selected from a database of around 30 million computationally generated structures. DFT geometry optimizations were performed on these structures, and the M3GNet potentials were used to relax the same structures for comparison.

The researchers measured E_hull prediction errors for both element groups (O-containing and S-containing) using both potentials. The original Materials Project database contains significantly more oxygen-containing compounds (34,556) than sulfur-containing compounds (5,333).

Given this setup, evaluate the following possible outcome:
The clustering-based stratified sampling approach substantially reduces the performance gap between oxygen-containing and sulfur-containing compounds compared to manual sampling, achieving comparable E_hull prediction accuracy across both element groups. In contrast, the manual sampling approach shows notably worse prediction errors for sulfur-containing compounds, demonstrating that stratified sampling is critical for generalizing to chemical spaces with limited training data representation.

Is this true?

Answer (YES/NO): YES